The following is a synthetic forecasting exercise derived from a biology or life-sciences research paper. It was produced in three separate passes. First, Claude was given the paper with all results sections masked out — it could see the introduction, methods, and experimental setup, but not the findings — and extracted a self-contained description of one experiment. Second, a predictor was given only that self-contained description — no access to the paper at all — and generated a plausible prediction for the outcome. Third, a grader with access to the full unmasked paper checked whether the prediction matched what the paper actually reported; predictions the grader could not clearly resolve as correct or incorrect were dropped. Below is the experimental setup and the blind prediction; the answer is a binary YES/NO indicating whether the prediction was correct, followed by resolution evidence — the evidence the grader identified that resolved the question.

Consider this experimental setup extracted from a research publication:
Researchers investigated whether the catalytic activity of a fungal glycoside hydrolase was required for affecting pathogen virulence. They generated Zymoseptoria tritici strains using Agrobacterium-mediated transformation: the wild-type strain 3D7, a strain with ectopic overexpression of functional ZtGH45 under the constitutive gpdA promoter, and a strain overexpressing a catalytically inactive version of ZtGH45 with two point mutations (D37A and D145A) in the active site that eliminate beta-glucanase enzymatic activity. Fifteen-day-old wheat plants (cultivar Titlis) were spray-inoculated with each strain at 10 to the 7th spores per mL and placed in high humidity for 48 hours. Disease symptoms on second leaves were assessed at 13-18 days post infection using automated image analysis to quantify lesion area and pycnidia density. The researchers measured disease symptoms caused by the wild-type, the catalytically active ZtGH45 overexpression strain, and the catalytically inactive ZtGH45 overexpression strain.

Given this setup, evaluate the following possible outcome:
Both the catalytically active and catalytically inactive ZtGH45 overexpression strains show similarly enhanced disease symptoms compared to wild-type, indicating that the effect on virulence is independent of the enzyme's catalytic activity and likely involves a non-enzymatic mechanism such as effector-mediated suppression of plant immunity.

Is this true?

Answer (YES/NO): NO